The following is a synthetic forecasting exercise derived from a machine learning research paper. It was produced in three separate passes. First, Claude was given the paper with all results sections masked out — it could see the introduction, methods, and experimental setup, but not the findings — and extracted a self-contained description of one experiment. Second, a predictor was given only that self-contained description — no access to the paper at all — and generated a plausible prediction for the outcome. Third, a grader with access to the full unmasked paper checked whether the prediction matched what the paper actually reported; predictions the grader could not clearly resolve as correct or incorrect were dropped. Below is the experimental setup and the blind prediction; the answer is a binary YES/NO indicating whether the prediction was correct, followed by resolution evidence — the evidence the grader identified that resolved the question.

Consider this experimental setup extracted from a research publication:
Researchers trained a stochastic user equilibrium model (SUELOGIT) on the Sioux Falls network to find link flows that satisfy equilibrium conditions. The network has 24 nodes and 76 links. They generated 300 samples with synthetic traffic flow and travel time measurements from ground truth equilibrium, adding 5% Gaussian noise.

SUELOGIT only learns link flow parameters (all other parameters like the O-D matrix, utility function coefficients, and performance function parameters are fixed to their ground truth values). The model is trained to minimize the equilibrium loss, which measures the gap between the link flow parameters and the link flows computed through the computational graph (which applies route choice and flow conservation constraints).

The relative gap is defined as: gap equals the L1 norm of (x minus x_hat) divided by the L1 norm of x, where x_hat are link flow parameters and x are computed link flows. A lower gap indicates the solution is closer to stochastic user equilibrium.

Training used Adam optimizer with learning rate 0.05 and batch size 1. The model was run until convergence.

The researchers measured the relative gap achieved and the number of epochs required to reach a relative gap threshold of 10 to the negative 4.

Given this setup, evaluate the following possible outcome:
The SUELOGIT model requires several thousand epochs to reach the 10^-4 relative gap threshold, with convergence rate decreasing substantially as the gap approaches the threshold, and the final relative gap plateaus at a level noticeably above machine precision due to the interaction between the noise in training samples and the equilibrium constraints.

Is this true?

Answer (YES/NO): NO